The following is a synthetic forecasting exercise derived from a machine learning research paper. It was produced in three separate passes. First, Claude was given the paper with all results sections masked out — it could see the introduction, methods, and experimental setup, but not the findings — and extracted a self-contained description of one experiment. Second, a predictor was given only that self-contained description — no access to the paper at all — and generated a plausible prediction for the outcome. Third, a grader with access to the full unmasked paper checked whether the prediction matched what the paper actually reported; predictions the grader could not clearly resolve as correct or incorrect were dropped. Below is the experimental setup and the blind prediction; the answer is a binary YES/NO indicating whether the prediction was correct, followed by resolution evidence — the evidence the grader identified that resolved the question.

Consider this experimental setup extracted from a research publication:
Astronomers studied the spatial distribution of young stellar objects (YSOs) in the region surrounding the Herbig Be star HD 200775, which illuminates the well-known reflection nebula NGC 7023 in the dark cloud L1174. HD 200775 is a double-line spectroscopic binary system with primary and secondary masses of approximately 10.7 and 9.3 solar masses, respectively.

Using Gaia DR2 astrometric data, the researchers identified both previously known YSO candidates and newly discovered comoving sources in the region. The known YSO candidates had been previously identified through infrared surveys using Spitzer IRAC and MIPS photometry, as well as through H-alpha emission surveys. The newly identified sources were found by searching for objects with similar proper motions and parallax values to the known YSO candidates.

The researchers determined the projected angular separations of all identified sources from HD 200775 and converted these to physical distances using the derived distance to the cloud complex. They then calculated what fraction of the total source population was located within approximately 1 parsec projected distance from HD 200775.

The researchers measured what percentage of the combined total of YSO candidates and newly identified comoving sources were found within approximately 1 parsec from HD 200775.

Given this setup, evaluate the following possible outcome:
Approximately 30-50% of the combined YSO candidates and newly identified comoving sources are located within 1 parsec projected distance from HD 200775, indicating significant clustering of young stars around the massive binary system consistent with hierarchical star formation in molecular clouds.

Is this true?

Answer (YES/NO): NO